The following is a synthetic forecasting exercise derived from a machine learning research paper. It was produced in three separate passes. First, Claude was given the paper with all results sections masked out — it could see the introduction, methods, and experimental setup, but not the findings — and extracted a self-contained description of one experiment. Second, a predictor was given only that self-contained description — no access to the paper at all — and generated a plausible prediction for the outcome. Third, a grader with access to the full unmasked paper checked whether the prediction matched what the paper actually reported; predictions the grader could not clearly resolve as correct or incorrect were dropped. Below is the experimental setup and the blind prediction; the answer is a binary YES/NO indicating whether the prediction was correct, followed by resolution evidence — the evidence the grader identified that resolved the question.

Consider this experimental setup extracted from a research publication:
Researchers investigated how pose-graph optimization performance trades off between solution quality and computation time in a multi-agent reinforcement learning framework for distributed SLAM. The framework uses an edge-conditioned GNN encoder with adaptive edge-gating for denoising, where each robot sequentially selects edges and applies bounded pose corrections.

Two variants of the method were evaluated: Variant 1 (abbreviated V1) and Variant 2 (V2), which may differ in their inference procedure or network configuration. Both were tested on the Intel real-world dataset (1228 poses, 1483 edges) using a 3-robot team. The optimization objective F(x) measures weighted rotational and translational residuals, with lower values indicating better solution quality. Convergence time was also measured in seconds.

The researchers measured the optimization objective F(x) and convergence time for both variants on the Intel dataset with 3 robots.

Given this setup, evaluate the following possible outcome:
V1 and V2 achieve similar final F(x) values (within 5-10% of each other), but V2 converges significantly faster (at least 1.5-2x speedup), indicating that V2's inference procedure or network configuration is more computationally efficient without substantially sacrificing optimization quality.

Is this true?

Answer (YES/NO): NO